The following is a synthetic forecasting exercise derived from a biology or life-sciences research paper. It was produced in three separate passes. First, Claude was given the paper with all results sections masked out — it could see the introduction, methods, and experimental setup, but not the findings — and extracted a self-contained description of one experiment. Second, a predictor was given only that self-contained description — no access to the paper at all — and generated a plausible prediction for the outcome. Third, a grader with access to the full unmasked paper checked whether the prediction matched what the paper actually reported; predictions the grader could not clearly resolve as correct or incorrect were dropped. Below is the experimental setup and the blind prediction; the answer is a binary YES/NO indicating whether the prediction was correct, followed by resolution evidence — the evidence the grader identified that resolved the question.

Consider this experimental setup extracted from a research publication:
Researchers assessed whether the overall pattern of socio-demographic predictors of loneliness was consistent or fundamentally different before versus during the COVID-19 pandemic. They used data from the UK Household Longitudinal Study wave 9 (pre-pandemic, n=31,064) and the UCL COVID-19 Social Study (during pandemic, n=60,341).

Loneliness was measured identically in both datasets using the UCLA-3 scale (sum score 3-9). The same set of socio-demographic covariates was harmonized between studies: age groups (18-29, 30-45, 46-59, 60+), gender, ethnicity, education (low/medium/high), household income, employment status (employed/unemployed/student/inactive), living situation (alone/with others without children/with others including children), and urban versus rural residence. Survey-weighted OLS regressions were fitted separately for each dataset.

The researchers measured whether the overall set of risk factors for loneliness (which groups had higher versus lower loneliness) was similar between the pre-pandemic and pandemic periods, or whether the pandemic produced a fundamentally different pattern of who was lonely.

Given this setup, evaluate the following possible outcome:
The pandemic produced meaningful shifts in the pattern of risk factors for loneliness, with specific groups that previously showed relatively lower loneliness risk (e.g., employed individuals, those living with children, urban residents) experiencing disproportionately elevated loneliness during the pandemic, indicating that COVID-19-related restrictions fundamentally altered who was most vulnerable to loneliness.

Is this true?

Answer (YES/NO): NO